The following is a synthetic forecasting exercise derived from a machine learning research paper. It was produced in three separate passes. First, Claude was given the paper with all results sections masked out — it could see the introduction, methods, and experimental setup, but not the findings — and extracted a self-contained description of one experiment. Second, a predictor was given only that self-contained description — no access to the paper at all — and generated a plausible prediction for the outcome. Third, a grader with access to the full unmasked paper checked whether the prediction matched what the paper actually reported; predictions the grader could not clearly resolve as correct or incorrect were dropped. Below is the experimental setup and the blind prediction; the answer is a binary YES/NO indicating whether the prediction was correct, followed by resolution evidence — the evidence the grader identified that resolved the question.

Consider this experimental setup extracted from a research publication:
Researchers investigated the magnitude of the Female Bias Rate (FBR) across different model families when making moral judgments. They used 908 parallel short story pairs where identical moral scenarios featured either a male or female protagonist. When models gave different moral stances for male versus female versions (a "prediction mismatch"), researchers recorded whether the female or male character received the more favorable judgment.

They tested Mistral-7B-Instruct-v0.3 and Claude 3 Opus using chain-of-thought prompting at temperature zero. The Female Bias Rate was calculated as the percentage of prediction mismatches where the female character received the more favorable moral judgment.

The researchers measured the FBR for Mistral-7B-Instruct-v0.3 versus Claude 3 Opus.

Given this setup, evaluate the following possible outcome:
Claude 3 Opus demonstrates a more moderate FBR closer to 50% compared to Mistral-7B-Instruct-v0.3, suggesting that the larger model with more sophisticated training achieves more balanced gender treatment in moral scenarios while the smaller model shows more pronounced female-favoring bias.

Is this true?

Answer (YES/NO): YES